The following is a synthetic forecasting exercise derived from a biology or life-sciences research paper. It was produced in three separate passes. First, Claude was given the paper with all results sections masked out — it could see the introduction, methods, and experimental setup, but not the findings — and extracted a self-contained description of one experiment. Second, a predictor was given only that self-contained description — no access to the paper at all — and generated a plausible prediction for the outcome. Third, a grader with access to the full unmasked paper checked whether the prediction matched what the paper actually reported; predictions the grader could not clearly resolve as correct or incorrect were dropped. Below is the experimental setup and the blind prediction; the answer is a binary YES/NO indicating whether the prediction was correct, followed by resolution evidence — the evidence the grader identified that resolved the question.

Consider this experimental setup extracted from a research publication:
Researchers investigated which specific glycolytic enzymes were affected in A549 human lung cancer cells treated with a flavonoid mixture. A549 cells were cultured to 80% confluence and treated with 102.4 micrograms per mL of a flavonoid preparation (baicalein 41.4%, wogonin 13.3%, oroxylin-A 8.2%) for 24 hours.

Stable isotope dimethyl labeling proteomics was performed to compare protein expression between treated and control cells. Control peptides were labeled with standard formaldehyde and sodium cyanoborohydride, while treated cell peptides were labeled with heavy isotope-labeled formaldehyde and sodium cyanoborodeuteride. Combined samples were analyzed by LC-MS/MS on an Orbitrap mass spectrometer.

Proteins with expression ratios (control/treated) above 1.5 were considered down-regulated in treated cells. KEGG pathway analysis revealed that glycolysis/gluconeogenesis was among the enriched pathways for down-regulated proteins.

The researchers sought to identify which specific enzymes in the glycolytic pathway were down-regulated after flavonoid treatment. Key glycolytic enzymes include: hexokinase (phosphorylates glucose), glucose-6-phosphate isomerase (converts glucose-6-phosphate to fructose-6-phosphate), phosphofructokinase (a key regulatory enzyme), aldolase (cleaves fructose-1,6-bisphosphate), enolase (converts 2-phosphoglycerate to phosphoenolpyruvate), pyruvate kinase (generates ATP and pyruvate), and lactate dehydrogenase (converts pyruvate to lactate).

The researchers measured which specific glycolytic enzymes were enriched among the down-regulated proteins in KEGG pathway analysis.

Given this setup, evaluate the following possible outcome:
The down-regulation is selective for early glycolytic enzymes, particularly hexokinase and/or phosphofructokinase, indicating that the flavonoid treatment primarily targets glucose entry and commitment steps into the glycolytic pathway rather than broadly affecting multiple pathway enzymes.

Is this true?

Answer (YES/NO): NO